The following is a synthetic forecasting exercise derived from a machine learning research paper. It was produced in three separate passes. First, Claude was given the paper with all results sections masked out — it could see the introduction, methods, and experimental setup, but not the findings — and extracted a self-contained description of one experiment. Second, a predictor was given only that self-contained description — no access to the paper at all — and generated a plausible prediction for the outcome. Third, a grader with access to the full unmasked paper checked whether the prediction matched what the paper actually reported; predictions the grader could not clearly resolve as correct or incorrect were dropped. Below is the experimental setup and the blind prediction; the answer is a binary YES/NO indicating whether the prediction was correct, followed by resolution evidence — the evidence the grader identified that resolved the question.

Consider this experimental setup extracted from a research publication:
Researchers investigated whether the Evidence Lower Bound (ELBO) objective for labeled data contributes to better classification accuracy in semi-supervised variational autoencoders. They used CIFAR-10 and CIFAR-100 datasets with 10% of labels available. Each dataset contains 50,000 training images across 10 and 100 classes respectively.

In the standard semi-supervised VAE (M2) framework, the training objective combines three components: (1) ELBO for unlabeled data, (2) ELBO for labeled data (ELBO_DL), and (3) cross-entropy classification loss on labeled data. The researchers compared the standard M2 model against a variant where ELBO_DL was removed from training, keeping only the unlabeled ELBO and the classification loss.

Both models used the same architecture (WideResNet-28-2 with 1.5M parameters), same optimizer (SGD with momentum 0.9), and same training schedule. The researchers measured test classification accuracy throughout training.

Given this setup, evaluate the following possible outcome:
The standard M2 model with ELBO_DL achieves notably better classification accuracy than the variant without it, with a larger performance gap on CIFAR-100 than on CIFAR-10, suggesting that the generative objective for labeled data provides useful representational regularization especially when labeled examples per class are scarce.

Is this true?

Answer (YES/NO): NO